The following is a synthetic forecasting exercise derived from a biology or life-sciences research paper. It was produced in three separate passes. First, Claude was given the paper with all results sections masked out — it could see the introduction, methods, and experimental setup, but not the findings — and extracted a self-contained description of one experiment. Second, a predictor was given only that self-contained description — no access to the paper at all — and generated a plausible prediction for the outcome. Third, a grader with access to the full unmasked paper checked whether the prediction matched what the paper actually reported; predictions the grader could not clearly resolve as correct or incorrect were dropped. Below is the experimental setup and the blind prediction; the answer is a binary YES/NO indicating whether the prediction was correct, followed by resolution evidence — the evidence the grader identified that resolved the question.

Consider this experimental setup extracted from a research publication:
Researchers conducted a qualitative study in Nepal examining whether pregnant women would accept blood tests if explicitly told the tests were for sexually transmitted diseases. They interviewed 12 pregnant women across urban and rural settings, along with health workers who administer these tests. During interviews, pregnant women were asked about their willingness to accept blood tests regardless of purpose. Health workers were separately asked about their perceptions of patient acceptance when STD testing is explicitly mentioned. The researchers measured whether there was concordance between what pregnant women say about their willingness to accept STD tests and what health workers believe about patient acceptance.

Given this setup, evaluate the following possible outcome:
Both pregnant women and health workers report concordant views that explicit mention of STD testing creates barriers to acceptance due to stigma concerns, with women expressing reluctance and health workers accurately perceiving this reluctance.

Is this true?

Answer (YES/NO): NO